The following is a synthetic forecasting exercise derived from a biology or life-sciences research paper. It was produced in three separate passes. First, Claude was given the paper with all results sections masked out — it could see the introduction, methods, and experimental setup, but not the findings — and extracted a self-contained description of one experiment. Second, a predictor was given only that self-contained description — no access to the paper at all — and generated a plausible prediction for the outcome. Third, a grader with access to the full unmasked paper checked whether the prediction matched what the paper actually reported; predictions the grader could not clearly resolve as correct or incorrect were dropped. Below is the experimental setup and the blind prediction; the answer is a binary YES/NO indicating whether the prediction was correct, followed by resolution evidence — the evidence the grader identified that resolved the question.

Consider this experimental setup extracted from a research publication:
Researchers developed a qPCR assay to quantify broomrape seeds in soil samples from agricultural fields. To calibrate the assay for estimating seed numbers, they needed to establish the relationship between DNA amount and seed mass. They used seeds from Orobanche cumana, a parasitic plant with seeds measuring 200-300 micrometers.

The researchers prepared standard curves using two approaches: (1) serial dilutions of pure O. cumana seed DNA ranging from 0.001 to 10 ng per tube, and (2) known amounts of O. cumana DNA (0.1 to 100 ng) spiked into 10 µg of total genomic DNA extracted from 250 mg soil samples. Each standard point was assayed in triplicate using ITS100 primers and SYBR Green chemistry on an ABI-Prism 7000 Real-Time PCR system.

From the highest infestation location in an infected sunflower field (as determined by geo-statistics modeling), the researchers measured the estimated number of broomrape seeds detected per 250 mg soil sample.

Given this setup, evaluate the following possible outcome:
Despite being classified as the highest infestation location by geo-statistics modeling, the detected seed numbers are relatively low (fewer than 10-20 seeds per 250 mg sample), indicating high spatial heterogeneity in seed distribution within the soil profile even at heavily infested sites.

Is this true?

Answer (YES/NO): NO